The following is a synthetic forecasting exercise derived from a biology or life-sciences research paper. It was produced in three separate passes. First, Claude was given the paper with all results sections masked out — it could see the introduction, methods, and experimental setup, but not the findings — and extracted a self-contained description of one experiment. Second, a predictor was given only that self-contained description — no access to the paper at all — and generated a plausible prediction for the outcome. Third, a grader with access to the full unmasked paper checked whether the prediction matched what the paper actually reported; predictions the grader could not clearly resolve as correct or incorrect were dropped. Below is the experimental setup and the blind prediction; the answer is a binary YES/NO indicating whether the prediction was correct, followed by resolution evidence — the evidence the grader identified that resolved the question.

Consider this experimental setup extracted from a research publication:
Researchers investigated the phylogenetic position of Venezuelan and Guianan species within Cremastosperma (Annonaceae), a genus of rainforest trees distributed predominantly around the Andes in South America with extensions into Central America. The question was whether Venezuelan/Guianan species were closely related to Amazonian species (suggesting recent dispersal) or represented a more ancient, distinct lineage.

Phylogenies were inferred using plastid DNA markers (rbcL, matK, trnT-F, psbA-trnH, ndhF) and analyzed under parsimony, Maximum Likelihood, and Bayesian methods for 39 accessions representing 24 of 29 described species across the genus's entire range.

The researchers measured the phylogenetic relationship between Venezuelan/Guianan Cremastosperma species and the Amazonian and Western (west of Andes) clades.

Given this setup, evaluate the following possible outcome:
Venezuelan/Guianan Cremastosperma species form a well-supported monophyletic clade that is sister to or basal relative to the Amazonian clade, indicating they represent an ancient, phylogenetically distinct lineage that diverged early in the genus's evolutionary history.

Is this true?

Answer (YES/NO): YES